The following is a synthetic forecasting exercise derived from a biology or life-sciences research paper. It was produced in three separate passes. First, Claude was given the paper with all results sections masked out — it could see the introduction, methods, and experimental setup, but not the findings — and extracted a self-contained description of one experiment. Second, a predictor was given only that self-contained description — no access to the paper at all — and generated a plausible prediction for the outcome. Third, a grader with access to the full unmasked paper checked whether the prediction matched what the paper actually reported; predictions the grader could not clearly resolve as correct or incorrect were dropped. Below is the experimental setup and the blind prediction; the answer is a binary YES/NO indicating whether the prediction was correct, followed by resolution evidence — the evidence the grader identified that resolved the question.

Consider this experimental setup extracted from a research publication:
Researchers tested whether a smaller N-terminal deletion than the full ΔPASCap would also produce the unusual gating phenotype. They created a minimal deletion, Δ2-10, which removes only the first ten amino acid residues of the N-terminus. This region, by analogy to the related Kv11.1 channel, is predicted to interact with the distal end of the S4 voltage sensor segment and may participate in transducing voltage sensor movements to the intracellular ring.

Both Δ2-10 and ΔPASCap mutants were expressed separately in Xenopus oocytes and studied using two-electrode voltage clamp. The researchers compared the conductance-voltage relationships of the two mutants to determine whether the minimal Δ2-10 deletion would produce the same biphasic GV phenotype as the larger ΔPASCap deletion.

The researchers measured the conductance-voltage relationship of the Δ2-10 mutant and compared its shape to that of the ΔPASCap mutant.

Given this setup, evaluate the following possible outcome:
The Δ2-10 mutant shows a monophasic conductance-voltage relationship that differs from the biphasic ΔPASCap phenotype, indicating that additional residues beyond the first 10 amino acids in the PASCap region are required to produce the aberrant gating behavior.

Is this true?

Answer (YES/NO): NO